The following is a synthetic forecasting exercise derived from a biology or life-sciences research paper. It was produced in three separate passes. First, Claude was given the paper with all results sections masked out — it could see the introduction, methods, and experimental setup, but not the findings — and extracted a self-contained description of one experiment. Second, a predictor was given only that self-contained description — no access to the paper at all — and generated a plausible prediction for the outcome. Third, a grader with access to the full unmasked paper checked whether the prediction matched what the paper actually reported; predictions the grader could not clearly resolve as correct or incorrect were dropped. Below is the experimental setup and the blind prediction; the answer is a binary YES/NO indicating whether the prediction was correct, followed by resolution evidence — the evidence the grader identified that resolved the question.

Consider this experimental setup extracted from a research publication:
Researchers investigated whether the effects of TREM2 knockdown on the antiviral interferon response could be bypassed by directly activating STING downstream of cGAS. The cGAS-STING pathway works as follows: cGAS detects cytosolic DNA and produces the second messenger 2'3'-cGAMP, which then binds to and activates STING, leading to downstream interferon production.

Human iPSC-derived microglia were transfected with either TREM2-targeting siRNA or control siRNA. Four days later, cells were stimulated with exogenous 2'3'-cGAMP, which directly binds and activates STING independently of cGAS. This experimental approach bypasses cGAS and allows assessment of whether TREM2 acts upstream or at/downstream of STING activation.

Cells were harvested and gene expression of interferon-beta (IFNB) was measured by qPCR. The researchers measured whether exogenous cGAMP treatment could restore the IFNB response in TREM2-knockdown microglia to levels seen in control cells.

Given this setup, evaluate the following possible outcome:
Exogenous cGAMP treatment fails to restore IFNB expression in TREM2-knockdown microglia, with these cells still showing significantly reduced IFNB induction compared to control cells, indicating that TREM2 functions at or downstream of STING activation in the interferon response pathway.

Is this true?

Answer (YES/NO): NO